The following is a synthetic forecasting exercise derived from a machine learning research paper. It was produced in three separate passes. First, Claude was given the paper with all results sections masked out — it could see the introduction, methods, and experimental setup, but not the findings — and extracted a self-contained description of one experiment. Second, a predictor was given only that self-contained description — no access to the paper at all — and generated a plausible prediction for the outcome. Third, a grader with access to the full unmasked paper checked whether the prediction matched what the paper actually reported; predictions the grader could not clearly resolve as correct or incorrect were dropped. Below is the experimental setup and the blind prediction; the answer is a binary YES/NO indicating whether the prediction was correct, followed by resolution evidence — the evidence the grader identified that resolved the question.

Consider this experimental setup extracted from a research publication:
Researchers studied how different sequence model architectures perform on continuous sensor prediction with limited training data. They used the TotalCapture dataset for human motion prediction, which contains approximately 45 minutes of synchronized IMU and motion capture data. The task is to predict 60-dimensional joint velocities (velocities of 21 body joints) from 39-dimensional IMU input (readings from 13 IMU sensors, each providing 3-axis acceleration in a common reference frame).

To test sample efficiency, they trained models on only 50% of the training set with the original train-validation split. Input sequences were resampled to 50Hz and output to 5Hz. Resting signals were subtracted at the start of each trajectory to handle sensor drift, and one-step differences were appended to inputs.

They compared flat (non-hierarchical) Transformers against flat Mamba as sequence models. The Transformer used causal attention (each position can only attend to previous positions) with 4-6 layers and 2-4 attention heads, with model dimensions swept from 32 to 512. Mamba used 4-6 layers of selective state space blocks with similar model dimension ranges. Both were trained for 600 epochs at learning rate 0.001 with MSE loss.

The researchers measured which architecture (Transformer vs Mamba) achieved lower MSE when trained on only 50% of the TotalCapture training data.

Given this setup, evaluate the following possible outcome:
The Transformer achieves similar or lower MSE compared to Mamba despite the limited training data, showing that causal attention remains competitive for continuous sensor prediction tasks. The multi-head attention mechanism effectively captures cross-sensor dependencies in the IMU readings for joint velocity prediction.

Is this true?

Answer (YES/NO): NO